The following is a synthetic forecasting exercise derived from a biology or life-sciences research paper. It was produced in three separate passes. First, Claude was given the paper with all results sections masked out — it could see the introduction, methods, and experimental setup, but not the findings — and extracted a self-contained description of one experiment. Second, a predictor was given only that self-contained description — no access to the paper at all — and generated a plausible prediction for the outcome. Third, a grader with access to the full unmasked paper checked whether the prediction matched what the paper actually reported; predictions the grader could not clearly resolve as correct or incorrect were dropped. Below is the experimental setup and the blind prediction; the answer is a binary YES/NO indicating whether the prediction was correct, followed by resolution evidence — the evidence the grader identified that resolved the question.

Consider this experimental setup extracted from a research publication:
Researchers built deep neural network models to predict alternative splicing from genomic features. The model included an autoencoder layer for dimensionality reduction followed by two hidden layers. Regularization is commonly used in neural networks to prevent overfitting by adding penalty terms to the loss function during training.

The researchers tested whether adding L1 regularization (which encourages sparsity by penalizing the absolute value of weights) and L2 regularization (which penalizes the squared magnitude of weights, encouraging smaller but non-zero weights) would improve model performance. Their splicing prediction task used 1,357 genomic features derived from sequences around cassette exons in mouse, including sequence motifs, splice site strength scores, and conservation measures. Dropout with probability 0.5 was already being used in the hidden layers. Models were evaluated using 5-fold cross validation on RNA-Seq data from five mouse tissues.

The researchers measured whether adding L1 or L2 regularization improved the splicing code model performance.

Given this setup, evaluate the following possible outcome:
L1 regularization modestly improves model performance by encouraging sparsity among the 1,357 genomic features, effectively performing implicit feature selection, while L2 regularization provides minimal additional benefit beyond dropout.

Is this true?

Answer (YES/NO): NO